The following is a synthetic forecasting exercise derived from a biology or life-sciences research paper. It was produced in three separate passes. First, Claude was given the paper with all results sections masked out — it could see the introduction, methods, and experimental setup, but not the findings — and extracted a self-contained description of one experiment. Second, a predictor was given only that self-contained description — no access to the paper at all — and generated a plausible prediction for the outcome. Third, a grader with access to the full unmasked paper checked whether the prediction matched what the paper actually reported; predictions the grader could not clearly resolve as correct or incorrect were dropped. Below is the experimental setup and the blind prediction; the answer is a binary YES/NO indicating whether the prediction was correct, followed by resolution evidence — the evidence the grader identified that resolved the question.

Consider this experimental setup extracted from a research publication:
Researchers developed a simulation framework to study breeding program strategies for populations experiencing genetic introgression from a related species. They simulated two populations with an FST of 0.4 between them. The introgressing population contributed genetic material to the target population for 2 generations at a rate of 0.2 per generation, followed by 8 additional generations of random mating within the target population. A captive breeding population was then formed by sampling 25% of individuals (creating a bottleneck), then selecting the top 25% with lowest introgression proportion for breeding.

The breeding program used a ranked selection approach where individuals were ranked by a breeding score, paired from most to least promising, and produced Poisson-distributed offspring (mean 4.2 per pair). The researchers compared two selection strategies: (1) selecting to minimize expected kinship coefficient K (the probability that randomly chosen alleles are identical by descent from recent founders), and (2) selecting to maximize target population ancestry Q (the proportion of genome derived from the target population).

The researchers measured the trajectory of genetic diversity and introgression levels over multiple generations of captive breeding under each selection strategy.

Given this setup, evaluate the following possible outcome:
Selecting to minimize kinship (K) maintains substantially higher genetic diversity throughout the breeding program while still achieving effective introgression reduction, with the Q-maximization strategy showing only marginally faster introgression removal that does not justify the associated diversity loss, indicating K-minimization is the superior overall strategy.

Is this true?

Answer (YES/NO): NO